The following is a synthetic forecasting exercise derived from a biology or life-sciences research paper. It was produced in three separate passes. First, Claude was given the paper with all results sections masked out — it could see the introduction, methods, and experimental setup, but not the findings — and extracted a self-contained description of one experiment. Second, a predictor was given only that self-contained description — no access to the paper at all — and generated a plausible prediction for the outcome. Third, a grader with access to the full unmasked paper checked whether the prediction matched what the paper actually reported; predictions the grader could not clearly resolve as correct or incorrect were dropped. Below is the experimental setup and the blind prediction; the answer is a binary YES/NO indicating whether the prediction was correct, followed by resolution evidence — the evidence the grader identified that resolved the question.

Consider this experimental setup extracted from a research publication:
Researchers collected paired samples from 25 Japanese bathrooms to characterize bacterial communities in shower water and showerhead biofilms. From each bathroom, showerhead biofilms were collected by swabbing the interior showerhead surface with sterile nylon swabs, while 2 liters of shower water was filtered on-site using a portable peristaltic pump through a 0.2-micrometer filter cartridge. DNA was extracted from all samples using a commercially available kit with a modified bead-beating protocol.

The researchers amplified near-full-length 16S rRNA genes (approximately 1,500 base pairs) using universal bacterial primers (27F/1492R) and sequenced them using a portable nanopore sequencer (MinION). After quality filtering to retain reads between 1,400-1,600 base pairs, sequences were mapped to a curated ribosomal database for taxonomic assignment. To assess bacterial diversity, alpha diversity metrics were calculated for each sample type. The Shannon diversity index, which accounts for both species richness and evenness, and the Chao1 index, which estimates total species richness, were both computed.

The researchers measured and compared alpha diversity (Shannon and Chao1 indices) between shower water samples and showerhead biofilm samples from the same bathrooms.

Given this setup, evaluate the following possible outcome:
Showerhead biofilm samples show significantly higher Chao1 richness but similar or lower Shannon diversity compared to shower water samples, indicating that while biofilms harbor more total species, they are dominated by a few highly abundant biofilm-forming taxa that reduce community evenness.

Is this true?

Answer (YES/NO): NO